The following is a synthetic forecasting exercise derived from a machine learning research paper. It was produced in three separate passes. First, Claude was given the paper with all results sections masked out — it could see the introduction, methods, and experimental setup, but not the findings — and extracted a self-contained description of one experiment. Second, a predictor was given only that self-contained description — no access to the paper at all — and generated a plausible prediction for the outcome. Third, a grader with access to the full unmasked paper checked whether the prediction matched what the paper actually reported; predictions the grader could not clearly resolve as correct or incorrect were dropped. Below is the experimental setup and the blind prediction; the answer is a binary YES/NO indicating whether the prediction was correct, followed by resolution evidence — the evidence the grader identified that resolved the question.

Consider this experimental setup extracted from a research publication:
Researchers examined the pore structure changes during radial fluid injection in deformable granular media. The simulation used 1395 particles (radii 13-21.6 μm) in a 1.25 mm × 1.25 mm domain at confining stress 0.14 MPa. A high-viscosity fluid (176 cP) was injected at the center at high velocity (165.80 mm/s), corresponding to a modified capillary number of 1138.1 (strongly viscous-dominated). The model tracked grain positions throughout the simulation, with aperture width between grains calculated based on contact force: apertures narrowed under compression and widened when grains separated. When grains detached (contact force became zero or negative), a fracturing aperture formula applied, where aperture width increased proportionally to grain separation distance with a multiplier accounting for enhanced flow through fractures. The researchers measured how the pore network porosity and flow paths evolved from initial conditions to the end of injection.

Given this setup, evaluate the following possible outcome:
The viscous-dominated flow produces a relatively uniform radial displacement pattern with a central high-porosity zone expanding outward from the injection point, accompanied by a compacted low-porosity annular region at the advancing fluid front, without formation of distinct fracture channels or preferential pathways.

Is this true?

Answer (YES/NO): NO